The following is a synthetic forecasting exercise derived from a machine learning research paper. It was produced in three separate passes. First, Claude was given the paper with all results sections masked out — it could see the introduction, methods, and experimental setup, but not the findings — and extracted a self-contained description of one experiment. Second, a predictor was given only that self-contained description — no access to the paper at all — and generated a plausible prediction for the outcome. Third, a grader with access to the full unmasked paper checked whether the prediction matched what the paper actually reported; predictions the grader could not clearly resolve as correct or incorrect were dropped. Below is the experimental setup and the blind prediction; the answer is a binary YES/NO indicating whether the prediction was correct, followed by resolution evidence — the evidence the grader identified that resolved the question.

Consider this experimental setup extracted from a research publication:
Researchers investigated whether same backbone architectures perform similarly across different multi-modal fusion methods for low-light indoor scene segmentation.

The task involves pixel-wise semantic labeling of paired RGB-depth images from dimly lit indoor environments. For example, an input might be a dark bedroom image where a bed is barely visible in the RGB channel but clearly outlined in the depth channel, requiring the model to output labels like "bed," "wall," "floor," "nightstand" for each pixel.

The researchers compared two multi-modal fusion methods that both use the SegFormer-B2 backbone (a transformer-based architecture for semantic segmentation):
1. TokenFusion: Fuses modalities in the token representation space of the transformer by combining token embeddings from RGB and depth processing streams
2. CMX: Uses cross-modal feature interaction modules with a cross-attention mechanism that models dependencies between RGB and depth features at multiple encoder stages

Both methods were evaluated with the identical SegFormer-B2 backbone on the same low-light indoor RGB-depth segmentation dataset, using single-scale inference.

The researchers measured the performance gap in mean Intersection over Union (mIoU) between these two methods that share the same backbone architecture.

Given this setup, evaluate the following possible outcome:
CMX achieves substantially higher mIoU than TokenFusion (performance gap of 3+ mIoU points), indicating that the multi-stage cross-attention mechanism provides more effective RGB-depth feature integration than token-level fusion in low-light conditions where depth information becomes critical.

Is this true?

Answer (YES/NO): NO